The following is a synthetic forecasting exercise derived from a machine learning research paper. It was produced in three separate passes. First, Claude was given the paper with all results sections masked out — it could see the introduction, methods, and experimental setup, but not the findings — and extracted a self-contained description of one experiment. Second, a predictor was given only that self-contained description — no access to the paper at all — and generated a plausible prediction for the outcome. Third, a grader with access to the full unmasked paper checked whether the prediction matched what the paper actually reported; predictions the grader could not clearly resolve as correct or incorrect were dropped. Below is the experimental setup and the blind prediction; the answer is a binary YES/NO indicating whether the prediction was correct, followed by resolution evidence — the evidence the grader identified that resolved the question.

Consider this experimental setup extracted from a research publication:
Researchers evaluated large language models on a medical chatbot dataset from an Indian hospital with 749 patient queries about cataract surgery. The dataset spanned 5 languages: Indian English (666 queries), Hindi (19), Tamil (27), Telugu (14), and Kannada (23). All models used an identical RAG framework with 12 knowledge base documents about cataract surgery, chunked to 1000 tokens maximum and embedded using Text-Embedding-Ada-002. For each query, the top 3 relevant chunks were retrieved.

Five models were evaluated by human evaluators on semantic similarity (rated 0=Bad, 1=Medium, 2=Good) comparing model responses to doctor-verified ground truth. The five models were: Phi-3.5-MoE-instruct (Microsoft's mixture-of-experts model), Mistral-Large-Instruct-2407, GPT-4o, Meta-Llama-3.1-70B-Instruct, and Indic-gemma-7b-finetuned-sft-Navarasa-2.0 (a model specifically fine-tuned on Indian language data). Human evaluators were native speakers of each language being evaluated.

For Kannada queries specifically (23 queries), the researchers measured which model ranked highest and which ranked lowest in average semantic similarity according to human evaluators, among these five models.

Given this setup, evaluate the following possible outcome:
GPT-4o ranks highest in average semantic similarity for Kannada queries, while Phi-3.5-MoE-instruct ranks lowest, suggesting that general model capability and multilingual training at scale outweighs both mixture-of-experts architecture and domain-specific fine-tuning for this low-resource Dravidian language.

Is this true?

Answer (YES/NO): NO